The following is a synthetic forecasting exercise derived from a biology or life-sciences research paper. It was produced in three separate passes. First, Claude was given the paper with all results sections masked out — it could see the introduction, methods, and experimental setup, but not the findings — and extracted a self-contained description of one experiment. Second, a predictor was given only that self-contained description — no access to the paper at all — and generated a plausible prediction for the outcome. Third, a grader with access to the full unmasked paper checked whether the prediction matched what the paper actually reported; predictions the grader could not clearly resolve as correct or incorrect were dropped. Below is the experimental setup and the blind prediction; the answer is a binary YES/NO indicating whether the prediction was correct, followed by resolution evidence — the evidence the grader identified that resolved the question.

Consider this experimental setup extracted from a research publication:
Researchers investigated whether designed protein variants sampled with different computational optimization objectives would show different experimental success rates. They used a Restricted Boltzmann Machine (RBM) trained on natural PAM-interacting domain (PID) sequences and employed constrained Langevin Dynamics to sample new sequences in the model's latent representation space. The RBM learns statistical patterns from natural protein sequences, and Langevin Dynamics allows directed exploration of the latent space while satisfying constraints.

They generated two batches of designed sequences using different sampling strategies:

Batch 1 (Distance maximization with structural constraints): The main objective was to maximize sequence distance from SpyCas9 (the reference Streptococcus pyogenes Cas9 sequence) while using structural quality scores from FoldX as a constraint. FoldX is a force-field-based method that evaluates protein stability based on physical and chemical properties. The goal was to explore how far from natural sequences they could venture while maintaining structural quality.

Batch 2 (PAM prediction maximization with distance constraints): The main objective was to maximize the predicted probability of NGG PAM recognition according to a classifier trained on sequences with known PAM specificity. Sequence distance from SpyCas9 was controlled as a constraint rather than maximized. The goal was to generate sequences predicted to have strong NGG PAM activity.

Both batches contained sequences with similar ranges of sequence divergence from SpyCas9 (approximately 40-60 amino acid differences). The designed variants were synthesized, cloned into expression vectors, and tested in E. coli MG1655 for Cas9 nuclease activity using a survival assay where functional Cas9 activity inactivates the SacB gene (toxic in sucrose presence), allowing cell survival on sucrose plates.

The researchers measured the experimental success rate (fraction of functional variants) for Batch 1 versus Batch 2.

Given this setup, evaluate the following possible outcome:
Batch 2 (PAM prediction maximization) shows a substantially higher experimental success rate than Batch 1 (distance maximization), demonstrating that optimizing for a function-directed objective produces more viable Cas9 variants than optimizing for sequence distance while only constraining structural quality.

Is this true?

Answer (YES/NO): NO